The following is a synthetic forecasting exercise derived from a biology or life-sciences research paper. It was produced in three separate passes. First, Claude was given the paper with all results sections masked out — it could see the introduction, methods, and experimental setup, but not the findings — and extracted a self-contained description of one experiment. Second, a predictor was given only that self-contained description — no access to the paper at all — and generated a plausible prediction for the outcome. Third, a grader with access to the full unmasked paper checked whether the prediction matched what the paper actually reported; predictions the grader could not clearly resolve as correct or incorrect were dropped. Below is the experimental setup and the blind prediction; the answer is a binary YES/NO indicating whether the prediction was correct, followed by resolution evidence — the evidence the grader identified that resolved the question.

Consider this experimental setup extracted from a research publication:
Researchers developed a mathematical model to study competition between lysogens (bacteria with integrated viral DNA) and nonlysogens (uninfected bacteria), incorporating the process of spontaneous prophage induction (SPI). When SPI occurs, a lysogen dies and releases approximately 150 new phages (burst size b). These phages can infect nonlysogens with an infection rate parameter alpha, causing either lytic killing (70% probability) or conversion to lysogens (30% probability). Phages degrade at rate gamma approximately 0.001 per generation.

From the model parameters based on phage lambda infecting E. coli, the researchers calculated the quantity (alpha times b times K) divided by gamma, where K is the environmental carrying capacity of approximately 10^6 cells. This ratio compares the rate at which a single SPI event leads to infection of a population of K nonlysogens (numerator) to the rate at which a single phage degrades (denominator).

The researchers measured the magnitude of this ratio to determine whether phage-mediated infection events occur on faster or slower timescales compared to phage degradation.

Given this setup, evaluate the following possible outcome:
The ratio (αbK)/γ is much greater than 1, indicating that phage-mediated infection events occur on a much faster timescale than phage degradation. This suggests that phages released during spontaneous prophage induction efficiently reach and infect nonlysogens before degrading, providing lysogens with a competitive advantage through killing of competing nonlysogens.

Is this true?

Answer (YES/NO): YES